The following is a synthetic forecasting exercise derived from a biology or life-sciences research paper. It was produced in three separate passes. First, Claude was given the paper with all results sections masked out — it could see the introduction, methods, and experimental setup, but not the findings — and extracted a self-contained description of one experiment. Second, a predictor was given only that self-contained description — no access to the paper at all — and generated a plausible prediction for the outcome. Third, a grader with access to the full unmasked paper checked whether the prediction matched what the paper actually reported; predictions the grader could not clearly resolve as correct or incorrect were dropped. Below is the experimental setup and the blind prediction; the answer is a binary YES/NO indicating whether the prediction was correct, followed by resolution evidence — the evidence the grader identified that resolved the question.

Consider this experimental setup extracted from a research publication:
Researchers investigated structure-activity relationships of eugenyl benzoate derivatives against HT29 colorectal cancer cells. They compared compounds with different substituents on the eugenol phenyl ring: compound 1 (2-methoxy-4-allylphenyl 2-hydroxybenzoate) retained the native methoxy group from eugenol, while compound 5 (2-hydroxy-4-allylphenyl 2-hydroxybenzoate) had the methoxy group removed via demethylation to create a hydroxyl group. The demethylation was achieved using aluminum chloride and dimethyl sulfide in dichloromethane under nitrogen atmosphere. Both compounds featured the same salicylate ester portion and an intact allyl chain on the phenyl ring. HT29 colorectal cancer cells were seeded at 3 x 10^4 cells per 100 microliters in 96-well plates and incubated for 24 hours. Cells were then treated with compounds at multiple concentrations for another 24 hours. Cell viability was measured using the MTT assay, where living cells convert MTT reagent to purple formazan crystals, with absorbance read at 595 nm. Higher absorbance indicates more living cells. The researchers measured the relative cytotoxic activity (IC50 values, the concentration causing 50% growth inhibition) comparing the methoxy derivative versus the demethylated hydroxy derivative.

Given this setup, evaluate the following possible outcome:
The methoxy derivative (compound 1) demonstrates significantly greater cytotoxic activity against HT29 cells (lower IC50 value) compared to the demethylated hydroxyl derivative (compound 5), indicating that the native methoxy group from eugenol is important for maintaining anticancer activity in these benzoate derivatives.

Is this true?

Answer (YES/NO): YES